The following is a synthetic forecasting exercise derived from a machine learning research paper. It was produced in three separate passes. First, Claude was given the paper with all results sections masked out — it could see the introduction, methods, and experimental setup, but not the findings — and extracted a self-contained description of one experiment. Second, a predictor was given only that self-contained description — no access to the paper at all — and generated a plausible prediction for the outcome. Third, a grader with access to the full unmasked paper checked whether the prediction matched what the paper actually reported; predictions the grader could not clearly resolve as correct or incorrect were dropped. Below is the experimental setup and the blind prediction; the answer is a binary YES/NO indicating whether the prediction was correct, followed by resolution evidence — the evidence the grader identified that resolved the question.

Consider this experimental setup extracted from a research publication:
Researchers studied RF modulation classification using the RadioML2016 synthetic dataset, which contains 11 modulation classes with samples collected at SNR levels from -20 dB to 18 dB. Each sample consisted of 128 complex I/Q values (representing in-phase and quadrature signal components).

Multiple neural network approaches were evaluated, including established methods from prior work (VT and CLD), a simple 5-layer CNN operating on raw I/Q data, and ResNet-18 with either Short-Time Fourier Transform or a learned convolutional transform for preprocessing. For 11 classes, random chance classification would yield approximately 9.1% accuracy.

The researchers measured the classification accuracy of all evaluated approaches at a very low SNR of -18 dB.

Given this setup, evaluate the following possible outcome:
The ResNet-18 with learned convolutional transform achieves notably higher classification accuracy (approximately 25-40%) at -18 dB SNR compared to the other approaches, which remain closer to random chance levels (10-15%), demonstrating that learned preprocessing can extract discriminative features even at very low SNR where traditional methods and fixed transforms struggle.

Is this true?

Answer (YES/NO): NO